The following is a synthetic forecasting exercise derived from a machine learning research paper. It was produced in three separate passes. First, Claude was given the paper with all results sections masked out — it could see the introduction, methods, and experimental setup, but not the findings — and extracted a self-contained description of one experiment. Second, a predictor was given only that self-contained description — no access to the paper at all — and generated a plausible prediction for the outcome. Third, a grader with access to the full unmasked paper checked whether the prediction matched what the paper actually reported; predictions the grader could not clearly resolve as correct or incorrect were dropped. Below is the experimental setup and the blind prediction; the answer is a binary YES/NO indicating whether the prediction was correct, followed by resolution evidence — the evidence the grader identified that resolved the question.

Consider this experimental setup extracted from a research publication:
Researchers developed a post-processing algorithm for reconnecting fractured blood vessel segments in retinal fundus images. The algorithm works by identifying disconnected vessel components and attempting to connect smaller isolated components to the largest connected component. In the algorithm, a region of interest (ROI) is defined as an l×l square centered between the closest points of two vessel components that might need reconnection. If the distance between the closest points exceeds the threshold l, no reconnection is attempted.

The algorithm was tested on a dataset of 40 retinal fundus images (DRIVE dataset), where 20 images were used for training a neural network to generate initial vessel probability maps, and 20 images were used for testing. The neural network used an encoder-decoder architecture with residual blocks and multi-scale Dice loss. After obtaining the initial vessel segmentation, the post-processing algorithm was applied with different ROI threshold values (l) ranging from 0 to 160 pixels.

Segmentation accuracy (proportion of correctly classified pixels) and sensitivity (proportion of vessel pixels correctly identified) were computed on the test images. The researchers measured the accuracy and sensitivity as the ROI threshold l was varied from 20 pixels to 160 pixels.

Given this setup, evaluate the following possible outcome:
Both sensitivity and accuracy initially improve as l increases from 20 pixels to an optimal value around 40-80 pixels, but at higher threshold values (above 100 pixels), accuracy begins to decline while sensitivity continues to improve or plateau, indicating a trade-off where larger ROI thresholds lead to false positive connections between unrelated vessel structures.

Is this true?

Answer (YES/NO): NO